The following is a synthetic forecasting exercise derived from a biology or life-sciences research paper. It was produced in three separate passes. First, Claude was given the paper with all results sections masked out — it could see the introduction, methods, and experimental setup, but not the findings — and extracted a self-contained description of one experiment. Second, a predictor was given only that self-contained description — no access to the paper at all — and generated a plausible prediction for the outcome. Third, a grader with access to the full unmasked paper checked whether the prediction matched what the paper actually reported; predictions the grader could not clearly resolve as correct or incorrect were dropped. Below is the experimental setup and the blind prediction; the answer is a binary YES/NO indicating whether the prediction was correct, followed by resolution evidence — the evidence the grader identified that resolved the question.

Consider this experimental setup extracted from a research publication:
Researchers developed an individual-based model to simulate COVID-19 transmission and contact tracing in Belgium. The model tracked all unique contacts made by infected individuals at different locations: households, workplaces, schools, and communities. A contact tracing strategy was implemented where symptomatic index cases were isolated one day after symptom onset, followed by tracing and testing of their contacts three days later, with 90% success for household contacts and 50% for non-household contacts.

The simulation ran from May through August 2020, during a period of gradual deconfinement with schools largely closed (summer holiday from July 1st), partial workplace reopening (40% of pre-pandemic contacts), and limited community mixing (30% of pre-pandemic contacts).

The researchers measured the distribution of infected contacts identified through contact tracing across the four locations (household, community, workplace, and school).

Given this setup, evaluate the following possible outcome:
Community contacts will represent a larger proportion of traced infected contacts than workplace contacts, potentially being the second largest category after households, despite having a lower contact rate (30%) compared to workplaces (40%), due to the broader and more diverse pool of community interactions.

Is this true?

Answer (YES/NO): YES